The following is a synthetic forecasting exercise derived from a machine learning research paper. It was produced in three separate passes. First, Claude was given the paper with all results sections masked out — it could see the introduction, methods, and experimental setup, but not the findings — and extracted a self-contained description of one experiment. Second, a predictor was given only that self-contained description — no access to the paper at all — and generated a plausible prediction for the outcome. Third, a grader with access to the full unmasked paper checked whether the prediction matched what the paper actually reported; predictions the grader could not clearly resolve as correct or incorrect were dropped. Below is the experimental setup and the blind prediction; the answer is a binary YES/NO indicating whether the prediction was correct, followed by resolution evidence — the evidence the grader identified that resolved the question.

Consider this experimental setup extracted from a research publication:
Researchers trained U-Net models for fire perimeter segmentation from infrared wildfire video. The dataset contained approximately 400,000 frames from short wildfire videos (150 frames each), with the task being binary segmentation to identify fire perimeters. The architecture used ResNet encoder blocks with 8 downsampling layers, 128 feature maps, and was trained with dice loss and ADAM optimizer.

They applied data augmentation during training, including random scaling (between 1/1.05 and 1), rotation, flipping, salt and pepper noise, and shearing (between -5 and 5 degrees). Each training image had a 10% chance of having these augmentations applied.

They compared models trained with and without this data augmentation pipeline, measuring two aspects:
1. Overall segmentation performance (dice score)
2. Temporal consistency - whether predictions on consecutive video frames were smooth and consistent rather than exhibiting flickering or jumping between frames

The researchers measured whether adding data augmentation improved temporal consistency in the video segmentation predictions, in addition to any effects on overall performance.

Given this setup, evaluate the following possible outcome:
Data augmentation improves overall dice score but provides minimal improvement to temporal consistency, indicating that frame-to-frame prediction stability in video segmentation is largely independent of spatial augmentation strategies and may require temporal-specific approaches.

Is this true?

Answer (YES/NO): NO